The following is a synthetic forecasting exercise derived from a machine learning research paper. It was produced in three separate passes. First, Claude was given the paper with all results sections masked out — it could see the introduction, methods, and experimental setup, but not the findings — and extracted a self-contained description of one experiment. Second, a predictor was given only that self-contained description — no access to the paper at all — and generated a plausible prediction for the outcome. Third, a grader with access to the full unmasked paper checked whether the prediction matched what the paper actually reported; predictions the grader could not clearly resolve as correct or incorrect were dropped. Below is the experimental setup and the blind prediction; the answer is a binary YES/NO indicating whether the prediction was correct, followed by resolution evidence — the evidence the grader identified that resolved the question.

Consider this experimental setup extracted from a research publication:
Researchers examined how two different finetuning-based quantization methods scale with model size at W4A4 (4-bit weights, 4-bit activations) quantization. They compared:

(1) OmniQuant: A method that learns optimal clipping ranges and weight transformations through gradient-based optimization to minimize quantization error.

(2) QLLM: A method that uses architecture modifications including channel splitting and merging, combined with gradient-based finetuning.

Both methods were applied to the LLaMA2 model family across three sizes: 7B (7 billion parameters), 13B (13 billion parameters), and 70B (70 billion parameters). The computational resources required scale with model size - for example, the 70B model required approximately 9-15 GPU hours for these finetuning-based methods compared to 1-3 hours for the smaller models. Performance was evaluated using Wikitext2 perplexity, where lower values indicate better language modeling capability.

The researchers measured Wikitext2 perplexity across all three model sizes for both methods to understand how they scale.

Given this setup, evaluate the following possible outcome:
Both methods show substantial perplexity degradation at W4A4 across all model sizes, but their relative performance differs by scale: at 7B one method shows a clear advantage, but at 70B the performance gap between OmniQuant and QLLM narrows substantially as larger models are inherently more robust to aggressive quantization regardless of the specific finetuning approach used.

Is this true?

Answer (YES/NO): NO